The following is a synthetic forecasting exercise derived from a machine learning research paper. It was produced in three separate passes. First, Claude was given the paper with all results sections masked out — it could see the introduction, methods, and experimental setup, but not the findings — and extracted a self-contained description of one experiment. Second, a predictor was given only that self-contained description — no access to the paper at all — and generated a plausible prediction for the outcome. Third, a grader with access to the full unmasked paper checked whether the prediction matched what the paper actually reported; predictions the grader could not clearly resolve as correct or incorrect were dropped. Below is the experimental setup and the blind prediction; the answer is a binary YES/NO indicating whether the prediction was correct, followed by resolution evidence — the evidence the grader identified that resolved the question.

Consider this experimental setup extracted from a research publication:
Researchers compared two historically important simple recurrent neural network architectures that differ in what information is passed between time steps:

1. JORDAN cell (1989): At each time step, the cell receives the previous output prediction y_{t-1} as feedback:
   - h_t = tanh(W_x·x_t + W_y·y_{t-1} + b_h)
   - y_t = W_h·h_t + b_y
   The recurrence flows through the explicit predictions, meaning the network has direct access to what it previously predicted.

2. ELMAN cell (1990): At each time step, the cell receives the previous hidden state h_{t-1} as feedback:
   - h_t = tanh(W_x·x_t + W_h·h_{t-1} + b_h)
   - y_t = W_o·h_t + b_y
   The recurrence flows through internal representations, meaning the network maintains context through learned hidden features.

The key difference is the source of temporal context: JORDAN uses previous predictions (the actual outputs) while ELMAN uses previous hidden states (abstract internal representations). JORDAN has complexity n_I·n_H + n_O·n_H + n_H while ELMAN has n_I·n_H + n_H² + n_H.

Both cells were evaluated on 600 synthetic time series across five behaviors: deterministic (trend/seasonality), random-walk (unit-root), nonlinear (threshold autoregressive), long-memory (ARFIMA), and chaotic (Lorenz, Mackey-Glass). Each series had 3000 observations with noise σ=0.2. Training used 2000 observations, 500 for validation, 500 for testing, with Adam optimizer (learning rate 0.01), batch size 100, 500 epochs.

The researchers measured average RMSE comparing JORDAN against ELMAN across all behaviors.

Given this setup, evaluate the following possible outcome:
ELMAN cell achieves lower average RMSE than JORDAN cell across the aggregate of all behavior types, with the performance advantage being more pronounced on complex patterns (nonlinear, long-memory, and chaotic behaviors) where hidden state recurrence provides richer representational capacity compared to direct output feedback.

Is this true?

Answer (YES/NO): NO